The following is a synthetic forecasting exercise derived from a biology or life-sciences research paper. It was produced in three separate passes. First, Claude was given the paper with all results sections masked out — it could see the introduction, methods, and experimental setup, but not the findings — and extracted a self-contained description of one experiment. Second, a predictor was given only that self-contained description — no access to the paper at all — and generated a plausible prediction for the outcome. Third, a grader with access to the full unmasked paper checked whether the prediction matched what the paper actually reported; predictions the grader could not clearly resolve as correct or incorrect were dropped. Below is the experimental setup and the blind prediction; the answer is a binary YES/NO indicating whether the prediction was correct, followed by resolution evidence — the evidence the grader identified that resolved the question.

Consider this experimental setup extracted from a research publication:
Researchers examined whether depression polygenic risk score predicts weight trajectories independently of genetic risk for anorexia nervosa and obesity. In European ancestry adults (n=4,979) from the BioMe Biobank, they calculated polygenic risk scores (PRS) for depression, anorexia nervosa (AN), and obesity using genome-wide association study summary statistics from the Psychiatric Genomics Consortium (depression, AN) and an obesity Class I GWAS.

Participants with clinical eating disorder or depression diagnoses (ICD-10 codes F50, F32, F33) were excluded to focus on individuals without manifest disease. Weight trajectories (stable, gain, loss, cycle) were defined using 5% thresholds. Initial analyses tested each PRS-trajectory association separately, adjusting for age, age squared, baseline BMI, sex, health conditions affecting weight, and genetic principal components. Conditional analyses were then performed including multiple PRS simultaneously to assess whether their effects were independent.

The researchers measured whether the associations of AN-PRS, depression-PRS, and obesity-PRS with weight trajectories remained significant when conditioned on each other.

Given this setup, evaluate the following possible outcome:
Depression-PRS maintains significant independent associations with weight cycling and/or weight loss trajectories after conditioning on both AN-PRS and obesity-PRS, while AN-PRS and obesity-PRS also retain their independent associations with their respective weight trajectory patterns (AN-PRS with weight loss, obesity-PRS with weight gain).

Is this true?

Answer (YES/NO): NO